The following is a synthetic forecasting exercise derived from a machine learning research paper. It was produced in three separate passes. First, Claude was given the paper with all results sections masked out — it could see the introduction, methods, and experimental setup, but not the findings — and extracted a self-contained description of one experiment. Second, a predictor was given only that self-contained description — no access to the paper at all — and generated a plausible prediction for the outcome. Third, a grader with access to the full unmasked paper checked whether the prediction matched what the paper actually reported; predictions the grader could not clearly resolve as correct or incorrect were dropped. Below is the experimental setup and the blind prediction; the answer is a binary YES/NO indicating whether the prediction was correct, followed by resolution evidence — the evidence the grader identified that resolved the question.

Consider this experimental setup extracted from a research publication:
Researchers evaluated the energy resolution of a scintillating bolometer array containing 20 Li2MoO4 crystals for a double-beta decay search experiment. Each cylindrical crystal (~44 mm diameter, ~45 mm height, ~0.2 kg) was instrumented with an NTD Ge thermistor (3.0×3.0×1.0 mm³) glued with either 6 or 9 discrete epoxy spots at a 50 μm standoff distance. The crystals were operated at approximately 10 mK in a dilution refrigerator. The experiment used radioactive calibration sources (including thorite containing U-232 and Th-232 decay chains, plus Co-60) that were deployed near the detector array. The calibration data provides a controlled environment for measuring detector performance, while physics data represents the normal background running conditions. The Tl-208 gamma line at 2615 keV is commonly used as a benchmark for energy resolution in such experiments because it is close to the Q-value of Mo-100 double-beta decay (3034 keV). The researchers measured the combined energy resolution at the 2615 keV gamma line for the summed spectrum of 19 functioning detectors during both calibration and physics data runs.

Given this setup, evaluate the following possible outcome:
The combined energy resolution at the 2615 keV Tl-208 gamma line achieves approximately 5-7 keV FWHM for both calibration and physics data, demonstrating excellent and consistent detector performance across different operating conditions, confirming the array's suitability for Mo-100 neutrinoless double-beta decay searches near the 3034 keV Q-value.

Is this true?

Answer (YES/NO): YES